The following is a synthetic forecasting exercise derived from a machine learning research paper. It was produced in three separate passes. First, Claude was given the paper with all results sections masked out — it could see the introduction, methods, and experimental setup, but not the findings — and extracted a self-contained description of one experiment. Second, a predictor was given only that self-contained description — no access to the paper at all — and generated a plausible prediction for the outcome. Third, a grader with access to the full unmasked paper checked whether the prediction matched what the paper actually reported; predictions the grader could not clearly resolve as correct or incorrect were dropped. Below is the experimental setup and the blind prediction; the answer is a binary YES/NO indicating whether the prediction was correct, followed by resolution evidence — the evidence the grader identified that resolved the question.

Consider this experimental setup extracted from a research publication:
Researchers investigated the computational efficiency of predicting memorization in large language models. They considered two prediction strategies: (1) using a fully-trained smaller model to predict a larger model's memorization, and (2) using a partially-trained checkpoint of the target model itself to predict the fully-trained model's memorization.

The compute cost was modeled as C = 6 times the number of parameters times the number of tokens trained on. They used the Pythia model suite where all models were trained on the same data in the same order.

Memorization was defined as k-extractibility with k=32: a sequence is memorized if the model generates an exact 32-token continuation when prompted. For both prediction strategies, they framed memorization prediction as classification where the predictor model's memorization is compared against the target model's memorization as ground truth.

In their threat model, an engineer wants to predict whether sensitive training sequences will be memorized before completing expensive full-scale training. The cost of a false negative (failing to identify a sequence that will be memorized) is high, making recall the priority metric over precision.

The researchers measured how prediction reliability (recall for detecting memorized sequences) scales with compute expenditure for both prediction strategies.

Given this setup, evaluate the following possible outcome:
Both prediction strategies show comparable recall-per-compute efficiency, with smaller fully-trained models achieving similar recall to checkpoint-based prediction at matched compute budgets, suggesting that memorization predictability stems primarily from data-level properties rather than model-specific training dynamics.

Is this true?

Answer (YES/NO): NO